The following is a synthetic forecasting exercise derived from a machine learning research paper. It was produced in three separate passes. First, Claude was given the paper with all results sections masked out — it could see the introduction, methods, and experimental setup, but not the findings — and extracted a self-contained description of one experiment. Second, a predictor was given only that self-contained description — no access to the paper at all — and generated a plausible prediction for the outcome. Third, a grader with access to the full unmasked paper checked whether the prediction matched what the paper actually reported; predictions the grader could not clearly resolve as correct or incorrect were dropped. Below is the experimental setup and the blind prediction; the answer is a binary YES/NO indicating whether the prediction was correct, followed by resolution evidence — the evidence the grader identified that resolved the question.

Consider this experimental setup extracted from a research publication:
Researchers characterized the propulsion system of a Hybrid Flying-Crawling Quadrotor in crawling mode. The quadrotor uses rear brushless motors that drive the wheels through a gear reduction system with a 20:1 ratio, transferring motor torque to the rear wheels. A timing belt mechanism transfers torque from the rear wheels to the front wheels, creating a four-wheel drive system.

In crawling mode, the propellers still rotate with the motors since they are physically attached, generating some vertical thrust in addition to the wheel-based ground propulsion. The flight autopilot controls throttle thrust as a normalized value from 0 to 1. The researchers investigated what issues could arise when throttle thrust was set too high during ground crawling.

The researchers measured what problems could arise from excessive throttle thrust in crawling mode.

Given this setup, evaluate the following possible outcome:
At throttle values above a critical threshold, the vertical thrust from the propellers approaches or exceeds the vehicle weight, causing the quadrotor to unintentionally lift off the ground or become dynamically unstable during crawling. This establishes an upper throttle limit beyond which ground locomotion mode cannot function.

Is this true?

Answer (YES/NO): NO